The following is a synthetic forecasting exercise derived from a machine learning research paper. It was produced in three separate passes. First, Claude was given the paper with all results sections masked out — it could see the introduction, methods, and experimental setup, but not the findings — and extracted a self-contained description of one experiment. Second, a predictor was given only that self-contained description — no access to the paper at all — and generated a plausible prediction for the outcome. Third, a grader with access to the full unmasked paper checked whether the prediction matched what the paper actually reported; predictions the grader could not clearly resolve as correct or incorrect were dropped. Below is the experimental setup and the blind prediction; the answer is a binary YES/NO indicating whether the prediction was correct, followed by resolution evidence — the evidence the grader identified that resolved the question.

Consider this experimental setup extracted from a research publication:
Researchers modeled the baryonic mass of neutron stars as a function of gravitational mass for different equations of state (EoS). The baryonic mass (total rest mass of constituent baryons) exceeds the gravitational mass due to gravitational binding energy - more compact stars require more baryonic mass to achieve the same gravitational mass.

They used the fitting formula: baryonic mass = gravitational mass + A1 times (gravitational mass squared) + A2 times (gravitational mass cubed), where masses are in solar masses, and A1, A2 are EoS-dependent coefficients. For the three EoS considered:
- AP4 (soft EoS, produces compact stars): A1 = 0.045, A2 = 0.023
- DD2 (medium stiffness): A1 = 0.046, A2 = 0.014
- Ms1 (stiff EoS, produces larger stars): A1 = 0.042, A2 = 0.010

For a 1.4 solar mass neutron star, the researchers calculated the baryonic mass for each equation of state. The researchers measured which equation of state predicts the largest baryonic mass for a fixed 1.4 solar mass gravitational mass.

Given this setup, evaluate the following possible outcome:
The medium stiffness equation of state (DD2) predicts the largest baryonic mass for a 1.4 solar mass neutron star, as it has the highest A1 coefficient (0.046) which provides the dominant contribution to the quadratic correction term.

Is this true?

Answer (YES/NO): NO